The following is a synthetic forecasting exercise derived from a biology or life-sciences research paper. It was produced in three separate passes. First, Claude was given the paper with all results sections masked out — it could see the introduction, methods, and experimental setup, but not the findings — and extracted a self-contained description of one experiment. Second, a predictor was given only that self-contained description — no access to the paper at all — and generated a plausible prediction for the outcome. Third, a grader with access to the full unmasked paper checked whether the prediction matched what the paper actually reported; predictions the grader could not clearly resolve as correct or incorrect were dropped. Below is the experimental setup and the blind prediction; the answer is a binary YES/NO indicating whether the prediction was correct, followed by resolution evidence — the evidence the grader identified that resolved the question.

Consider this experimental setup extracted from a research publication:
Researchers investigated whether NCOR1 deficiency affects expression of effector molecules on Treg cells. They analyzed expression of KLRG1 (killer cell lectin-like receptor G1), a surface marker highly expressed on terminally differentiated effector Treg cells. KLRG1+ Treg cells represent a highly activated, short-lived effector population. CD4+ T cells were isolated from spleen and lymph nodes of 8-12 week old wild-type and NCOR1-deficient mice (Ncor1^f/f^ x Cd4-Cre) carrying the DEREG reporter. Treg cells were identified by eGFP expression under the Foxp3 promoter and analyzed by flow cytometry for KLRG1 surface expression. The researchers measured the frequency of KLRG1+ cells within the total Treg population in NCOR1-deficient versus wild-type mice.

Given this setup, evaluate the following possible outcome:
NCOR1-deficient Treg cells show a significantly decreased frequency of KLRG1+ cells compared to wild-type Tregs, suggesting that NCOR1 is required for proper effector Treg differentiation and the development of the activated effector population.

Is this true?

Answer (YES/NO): NO